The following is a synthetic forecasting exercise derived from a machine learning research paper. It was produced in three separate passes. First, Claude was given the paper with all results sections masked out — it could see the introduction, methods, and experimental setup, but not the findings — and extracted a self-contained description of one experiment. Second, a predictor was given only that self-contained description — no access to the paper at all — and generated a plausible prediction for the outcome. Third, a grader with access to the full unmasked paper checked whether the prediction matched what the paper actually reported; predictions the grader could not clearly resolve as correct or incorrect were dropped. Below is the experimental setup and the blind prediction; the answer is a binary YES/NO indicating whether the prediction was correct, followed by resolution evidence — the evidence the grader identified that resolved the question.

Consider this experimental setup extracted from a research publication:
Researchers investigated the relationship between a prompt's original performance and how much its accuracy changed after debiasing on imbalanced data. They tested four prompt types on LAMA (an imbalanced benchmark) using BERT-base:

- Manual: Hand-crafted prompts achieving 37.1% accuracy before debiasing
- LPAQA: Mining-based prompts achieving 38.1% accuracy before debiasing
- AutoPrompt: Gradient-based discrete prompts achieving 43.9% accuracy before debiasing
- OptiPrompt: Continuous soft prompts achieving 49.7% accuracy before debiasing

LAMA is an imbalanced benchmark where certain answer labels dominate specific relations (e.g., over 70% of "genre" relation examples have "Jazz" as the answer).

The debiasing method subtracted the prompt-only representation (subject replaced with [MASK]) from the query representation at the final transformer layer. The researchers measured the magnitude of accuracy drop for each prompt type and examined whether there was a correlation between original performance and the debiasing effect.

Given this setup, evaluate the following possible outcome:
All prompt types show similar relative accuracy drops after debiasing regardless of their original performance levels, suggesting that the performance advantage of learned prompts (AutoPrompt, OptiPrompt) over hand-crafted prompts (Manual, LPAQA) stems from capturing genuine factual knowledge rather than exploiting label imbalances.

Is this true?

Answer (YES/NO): NO